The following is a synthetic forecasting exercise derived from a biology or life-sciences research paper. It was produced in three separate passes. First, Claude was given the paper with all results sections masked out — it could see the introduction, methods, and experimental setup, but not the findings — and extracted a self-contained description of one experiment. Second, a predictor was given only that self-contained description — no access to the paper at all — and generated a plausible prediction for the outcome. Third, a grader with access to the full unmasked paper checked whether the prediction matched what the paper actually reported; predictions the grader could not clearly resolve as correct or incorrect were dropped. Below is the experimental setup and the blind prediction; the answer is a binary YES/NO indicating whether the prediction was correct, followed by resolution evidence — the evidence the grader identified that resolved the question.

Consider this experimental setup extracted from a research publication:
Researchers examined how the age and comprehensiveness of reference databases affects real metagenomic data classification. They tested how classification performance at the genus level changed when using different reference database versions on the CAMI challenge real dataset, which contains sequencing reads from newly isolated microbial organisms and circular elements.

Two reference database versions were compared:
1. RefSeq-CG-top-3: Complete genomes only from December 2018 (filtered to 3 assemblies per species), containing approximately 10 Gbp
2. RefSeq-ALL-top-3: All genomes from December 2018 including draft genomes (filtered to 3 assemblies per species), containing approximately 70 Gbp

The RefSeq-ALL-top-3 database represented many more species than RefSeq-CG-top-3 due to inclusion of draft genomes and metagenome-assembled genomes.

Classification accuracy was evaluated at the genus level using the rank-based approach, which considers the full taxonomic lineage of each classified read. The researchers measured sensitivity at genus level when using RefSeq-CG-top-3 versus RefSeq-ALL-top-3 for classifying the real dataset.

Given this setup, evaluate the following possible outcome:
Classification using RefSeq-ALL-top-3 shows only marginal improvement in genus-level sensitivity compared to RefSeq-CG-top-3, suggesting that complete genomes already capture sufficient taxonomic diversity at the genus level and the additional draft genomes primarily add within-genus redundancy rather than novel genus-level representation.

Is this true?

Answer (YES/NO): NO